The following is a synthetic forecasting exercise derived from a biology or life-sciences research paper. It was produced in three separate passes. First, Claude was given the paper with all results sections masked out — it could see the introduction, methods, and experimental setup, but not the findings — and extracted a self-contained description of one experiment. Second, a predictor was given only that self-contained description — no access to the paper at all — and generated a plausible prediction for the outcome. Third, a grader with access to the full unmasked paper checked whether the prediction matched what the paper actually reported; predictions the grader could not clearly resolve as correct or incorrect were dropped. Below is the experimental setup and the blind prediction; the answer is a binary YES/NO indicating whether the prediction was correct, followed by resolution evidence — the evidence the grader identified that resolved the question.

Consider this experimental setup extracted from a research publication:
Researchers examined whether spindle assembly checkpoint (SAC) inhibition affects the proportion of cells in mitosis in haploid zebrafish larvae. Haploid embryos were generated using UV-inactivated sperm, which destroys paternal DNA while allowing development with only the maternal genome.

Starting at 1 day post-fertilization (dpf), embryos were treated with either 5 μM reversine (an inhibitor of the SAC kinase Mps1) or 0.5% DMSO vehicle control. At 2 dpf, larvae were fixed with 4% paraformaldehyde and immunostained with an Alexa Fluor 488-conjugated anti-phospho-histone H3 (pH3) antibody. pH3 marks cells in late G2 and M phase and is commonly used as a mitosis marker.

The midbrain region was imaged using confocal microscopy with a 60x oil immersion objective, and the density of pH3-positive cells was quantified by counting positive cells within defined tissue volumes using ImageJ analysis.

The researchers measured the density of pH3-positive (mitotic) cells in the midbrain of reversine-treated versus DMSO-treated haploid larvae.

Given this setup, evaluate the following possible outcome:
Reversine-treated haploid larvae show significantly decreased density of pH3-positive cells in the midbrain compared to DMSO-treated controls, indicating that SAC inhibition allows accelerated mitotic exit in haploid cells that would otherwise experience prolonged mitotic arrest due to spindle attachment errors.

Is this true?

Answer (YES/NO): YES